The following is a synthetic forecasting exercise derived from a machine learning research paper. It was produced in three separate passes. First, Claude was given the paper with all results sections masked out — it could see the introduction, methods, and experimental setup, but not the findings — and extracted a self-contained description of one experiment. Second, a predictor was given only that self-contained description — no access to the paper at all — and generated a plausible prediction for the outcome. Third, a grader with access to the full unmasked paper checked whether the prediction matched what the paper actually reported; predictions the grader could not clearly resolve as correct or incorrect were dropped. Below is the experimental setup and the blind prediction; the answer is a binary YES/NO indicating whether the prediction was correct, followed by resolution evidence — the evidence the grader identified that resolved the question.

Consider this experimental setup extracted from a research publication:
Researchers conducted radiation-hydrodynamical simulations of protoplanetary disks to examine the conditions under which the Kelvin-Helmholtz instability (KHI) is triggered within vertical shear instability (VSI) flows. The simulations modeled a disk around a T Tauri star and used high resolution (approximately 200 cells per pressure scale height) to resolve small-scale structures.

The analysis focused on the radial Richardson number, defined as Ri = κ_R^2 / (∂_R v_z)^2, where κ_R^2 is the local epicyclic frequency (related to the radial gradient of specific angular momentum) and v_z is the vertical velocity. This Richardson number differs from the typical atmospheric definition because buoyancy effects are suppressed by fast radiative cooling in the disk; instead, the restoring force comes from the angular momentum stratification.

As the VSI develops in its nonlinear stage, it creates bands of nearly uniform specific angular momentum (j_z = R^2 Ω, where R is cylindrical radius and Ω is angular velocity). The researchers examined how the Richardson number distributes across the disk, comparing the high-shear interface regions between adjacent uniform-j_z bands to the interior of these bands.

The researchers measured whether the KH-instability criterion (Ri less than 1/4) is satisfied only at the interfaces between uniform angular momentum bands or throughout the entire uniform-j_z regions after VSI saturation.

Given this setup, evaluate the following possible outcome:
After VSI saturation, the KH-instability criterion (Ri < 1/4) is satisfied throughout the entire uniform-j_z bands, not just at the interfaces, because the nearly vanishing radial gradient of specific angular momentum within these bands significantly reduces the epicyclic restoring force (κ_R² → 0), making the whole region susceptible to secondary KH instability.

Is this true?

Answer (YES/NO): YES